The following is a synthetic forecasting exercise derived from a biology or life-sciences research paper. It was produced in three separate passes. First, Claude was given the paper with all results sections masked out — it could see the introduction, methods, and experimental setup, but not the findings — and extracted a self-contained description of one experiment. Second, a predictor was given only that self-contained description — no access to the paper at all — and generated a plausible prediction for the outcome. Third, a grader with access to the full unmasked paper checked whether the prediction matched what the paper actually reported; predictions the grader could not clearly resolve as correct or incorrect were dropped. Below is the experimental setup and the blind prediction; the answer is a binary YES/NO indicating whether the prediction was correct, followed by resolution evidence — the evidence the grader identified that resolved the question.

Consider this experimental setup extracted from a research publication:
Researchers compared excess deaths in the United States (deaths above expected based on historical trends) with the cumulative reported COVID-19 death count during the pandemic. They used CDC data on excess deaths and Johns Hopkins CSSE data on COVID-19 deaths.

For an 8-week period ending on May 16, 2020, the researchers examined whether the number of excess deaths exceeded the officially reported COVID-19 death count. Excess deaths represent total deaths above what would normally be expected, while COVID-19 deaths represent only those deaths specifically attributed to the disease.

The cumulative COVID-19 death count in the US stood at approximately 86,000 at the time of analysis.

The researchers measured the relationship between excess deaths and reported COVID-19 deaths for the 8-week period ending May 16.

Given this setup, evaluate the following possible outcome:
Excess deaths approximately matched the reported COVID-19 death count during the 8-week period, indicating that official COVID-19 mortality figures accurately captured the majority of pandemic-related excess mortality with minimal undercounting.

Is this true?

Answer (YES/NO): NO